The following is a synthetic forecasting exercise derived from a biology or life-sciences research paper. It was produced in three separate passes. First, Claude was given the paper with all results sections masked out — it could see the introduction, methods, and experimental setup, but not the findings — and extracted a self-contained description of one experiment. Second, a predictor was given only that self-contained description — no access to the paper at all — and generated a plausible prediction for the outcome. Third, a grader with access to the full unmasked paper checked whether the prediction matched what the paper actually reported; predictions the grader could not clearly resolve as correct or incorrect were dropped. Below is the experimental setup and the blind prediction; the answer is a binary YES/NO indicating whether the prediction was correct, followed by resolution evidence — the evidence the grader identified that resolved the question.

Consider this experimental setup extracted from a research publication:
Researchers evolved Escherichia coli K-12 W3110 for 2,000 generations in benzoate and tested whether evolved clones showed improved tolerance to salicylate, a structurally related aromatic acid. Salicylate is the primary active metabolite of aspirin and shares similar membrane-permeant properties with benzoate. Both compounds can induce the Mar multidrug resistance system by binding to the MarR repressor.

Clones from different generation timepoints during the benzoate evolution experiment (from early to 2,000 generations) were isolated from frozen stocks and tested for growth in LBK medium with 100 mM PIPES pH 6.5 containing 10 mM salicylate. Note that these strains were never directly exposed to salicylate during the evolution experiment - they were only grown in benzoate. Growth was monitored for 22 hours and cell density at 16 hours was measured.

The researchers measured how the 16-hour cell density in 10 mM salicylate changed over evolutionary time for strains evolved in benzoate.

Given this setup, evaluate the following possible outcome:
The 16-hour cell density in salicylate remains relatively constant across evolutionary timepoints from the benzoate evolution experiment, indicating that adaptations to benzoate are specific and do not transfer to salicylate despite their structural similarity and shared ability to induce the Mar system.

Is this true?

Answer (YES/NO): NO